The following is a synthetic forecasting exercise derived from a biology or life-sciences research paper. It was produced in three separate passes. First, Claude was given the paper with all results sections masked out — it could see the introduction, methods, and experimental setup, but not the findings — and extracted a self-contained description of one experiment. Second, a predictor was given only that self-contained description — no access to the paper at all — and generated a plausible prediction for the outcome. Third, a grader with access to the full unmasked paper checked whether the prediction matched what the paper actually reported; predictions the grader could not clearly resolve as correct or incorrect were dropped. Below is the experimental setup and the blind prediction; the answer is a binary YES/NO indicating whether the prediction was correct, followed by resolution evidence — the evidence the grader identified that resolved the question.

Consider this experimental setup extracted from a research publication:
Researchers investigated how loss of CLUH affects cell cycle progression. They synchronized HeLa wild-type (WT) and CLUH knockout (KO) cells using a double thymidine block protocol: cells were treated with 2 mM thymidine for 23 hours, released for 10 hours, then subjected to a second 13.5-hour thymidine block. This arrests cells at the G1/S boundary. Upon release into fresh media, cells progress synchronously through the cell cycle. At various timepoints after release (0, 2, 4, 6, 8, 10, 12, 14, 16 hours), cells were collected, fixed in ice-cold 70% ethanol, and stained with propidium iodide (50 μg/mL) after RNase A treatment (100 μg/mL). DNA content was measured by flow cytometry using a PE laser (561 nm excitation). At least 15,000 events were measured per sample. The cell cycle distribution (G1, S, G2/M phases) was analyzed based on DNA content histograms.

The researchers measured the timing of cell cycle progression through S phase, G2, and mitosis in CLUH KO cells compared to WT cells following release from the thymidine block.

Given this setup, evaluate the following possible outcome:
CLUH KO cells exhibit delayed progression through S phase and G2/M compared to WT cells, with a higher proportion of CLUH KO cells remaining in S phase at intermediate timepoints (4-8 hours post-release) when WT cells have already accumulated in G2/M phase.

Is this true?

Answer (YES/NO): NO